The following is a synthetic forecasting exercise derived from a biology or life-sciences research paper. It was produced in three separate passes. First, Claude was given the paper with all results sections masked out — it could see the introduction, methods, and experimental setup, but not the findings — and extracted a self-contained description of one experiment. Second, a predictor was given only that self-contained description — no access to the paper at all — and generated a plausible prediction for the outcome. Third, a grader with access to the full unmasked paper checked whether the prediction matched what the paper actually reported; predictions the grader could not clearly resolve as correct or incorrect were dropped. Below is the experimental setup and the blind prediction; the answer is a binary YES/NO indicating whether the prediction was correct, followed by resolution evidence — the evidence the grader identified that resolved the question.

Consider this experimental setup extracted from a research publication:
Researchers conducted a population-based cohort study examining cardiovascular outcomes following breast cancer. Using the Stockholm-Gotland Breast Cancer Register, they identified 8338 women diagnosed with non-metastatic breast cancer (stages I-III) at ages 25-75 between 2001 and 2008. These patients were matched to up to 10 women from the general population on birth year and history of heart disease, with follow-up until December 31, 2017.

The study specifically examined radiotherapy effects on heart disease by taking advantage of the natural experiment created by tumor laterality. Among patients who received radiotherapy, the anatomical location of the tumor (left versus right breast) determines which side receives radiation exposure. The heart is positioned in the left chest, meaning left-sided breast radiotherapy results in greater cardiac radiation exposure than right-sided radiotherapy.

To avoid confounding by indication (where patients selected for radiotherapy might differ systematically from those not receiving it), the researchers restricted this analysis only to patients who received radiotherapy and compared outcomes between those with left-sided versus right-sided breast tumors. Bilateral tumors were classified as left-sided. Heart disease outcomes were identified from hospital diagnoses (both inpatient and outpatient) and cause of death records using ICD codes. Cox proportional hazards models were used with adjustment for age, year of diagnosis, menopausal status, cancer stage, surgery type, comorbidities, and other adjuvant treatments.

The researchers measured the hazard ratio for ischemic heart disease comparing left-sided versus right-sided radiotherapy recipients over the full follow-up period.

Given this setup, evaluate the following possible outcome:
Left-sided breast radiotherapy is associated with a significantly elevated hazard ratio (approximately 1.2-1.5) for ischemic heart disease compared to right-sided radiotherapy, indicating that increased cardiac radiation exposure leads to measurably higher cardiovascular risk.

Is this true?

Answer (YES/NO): NO